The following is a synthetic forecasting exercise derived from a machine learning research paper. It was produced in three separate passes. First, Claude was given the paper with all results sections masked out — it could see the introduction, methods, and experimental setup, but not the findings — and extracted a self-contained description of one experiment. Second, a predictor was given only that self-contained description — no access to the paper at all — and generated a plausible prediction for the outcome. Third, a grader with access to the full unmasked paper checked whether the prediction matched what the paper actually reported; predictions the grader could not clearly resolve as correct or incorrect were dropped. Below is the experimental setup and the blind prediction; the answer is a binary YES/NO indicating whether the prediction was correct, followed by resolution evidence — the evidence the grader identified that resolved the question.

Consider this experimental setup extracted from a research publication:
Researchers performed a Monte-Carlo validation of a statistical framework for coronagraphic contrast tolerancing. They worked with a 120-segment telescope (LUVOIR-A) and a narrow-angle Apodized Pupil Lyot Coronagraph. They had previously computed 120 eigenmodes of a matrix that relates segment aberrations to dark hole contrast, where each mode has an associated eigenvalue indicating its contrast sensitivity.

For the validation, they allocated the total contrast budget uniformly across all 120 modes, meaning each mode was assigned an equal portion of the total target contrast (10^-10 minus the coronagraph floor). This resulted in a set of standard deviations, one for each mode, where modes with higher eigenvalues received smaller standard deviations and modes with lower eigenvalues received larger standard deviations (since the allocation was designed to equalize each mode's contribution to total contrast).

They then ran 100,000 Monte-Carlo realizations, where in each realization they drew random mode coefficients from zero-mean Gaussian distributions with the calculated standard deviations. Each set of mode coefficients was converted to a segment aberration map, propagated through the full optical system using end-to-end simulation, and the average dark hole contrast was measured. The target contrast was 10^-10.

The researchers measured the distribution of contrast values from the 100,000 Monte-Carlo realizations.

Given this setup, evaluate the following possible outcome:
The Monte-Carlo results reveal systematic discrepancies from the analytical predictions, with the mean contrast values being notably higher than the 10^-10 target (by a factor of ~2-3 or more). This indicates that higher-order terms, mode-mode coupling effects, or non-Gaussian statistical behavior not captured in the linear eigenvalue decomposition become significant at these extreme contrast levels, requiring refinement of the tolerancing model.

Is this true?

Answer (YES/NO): NO